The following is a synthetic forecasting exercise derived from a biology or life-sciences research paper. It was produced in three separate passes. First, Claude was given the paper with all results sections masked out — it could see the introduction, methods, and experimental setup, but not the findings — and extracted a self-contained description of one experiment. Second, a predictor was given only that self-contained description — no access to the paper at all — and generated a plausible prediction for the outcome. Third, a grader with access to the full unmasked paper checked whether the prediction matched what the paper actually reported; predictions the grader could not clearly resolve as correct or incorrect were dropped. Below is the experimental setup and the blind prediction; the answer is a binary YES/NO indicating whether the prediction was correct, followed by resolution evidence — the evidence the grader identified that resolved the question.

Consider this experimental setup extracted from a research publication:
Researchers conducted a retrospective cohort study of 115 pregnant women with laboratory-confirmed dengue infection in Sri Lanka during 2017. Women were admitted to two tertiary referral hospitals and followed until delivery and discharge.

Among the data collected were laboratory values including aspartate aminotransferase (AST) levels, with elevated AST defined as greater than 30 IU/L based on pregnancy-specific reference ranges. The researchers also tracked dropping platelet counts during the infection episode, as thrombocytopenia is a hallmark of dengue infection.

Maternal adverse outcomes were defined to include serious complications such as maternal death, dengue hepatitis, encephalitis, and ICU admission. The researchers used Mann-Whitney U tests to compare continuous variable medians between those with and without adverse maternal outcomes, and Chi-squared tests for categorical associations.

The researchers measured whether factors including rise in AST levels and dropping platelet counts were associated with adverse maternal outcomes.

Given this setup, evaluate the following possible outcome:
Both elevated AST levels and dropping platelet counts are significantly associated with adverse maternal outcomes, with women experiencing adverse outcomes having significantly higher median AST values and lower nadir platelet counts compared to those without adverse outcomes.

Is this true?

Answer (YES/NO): YES